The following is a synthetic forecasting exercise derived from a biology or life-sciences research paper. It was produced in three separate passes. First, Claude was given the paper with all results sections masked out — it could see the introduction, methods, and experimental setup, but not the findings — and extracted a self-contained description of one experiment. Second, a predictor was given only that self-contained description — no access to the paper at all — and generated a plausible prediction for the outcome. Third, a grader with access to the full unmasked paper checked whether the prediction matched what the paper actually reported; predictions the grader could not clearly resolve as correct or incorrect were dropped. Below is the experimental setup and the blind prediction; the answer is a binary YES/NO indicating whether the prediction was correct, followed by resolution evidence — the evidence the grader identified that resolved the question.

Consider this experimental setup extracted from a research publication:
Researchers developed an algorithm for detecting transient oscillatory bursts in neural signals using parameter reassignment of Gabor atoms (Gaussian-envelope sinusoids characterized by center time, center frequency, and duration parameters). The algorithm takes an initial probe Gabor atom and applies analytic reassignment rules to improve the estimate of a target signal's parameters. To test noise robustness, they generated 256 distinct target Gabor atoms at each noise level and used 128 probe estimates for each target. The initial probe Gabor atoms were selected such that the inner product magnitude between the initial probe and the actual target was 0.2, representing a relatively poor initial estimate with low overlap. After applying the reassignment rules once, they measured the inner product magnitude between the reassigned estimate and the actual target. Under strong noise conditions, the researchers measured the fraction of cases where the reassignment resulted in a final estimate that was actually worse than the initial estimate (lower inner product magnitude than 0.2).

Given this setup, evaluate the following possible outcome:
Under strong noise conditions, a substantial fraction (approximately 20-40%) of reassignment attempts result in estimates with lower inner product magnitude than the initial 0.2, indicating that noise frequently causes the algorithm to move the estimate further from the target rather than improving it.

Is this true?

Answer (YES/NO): NO